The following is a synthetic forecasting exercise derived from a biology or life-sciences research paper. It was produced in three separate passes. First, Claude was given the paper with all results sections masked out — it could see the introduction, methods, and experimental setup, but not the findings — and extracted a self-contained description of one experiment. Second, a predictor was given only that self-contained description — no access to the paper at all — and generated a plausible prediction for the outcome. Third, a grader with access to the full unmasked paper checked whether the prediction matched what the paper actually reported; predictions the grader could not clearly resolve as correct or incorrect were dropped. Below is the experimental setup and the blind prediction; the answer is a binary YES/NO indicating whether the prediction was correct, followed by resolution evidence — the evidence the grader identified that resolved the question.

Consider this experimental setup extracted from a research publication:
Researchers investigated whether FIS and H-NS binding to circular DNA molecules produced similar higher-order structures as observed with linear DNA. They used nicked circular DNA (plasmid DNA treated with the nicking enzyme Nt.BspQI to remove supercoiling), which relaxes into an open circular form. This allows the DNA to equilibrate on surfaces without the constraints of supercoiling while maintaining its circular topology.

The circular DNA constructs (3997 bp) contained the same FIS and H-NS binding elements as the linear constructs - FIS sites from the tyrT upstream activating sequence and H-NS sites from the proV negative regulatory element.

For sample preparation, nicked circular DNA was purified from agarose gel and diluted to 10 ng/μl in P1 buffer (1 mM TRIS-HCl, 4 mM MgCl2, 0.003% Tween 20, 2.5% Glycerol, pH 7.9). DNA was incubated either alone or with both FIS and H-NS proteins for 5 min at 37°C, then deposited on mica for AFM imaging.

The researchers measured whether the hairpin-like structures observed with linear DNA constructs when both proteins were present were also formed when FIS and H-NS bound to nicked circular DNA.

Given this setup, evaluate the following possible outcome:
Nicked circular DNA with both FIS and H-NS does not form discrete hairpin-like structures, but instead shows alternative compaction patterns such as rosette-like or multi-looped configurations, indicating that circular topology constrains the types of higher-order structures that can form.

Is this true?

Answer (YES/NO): NO